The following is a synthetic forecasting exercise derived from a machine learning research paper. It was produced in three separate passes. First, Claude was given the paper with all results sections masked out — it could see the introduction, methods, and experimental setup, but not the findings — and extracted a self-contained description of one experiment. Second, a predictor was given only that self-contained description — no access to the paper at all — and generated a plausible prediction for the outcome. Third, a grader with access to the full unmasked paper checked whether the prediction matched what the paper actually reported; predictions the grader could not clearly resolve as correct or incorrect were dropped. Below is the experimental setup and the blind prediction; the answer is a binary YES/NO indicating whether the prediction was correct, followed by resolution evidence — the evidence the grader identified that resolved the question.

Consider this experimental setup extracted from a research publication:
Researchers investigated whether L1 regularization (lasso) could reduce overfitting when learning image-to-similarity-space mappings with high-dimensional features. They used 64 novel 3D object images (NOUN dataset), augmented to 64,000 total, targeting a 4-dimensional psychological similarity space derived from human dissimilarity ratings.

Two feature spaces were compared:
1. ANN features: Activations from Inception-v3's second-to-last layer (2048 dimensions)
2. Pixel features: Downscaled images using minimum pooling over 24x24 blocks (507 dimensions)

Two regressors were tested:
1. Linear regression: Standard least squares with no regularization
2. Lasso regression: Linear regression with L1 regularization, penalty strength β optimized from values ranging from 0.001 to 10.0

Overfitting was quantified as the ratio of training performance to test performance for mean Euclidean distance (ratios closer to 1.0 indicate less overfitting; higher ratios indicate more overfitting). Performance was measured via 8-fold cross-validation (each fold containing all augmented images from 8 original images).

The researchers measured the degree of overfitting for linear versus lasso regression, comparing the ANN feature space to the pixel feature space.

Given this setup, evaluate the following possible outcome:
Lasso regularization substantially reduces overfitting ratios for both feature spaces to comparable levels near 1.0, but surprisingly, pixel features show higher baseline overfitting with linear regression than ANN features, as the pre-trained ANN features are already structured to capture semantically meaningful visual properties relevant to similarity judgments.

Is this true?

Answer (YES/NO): NO